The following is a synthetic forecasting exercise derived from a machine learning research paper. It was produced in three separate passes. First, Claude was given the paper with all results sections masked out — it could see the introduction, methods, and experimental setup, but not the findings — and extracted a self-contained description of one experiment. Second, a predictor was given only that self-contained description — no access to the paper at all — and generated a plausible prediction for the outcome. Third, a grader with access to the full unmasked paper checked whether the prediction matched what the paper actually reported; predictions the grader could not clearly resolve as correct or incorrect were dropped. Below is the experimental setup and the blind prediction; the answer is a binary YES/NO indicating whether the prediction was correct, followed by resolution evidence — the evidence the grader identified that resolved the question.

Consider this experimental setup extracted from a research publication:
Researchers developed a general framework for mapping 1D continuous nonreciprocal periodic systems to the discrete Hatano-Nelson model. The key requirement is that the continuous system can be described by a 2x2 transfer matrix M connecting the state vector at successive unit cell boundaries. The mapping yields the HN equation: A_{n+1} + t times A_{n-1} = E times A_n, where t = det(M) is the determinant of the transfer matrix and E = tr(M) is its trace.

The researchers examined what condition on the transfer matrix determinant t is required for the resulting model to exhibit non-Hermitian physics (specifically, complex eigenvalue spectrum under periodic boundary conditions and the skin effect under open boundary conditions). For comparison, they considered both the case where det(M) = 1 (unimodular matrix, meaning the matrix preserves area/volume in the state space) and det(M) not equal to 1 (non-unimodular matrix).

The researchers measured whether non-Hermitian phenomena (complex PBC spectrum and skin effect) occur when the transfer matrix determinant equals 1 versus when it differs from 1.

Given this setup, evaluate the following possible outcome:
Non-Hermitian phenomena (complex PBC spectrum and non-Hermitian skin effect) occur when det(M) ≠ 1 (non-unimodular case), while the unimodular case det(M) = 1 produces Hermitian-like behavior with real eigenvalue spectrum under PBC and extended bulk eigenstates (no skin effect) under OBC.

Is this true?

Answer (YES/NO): YES